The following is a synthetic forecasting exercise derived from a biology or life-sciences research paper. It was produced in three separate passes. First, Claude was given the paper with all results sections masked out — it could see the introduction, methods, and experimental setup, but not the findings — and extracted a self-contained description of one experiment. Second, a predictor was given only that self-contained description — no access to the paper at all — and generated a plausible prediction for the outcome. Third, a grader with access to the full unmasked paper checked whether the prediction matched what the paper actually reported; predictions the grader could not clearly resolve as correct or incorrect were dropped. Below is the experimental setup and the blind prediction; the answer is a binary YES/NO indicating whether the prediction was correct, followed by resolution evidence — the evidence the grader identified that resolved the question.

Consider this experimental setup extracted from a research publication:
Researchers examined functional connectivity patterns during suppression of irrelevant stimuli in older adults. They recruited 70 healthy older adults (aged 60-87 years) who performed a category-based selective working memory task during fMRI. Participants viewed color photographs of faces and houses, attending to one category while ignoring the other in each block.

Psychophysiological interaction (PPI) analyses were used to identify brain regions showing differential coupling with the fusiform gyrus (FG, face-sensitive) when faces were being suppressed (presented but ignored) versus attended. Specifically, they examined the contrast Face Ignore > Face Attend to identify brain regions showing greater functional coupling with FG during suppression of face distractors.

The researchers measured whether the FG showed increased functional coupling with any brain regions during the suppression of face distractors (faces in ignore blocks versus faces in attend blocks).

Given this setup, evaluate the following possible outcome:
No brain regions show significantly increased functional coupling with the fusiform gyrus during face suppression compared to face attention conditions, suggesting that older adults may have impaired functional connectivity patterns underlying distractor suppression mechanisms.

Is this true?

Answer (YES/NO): NO